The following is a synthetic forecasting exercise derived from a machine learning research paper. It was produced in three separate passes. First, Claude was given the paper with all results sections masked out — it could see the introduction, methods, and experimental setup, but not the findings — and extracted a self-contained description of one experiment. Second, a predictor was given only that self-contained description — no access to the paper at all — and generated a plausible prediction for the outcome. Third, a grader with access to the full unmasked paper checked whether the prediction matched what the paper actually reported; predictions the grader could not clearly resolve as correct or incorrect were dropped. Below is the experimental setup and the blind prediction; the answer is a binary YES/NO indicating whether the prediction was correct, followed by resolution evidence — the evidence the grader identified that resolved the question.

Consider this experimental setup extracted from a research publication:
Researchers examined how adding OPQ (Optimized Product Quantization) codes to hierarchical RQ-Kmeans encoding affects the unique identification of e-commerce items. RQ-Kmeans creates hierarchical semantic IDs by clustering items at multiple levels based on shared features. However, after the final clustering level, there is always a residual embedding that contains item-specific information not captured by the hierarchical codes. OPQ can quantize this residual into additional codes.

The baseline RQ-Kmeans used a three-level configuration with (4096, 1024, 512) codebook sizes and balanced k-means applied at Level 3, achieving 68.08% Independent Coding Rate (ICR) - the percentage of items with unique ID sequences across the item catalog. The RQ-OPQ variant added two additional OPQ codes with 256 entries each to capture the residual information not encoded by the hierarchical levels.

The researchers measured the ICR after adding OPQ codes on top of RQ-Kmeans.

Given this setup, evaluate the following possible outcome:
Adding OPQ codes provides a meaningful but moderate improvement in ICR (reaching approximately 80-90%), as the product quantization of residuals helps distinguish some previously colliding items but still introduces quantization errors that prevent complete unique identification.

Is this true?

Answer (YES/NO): NO